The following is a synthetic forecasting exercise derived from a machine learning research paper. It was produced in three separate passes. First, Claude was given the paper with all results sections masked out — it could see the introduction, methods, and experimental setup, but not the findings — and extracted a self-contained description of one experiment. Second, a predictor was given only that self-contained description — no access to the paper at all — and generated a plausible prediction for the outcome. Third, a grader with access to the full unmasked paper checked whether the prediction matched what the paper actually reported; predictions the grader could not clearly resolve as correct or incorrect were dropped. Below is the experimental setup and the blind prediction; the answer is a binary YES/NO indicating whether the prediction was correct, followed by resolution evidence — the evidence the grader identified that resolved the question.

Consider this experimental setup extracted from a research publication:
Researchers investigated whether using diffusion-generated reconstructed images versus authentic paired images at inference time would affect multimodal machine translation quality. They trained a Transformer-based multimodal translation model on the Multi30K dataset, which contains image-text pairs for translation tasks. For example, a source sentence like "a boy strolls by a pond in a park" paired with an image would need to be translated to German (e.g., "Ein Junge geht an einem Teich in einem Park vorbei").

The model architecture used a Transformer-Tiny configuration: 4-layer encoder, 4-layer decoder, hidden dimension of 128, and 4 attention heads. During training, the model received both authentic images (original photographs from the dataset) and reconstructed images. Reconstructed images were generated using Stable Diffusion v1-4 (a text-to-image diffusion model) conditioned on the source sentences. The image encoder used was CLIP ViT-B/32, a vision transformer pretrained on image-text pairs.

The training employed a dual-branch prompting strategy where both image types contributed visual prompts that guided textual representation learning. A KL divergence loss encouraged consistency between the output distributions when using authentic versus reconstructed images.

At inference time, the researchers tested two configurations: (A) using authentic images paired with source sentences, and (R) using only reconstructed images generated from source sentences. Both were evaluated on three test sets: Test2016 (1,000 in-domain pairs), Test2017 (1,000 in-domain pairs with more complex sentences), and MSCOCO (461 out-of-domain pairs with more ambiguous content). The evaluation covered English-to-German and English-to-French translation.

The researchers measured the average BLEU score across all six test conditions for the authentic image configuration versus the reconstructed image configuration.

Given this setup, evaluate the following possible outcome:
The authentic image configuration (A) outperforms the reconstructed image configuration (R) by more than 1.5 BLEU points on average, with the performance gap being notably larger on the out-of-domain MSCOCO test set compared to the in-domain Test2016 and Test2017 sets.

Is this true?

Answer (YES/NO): NO